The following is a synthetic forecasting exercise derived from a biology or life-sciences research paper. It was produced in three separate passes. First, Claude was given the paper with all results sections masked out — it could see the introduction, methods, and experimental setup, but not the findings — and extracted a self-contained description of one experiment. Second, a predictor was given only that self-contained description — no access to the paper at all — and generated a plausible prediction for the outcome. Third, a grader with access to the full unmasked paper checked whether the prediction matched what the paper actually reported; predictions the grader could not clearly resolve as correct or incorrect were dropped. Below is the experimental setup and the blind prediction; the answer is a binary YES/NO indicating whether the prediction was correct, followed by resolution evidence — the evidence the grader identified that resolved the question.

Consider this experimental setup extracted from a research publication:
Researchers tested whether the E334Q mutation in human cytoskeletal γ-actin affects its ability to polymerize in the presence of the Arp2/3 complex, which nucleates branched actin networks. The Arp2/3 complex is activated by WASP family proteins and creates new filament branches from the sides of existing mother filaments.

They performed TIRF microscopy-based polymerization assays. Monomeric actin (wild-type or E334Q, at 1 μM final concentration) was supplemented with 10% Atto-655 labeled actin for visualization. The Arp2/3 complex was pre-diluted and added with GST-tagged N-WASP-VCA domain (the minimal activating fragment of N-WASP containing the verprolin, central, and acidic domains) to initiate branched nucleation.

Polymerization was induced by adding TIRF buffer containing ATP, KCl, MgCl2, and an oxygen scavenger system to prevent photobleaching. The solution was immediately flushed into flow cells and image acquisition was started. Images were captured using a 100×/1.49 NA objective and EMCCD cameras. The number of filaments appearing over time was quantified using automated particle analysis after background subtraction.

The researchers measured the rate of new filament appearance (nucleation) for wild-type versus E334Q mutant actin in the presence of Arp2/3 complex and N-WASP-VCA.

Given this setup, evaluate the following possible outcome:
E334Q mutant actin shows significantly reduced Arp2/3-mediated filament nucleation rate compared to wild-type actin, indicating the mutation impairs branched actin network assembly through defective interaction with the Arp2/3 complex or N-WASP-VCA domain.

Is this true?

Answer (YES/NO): NO